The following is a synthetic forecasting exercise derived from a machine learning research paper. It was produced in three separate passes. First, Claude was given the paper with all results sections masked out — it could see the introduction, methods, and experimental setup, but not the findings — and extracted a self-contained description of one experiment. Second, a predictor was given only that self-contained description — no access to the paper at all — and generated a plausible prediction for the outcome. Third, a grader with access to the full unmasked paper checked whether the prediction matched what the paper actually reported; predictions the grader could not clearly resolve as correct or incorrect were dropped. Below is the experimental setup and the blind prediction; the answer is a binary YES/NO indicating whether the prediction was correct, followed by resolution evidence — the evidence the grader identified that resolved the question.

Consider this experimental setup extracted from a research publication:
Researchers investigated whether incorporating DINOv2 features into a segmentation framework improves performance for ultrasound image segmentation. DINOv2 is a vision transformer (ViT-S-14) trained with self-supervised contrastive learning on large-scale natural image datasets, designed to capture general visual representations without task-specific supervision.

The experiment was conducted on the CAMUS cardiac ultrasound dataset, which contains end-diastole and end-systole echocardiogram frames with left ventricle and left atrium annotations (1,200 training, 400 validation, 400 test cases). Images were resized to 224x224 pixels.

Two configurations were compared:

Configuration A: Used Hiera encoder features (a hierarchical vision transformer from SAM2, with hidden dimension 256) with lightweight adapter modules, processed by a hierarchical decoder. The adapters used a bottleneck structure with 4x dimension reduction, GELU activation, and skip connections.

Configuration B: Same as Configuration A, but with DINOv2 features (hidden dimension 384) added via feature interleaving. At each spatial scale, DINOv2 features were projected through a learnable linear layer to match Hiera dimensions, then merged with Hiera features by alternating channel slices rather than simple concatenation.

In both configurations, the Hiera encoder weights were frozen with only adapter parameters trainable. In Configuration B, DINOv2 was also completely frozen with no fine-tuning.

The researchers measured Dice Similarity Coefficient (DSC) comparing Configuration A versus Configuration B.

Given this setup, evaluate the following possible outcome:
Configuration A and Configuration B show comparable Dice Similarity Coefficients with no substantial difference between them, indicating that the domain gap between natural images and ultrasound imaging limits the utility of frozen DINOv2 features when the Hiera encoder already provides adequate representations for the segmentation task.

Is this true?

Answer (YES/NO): NO